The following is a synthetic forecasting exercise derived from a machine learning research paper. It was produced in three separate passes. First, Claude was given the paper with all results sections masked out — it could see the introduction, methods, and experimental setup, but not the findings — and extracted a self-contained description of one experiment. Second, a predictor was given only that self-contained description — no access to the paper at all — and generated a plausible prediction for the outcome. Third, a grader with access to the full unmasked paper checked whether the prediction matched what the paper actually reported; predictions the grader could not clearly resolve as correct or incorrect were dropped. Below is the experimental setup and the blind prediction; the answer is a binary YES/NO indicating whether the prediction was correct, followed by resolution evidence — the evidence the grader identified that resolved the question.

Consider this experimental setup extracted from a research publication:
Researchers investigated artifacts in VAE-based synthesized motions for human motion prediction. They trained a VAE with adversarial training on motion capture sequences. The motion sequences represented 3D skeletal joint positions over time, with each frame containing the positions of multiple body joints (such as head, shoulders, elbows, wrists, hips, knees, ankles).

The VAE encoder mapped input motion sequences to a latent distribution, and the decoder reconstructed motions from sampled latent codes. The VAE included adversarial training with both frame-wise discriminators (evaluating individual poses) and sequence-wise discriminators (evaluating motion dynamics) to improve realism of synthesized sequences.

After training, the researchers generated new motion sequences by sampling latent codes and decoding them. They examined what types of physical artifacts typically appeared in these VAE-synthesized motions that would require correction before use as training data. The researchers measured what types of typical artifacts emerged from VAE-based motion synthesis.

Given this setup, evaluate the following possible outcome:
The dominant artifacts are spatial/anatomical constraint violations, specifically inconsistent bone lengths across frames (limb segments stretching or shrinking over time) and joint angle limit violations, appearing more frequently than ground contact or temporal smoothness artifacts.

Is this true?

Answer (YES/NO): NO